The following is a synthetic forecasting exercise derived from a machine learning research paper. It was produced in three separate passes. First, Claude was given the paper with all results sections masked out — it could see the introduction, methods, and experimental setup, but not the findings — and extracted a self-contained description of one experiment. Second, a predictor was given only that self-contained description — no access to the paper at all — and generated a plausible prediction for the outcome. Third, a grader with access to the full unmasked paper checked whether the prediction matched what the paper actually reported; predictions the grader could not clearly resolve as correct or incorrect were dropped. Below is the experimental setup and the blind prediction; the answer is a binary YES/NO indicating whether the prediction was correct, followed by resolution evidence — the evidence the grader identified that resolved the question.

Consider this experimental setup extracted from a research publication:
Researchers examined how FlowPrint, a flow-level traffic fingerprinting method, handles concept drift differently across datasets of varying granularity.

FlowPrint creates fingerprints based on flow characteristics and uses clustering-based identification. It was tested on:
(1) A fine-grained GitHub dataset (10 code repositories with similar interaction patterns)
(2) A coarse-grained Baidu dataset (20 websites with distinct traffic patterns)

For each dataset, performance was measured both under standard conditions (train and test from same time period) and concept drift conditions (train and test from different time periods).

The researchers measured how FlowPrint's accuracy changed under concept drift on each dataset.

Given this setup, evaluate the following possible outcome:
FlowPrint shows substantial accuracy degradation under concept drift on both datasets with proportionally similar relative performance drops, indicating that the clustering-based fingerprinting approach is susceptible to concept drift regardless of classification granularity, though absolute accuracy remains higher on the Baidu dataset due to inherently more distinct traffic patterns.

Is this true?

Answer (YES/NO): NO